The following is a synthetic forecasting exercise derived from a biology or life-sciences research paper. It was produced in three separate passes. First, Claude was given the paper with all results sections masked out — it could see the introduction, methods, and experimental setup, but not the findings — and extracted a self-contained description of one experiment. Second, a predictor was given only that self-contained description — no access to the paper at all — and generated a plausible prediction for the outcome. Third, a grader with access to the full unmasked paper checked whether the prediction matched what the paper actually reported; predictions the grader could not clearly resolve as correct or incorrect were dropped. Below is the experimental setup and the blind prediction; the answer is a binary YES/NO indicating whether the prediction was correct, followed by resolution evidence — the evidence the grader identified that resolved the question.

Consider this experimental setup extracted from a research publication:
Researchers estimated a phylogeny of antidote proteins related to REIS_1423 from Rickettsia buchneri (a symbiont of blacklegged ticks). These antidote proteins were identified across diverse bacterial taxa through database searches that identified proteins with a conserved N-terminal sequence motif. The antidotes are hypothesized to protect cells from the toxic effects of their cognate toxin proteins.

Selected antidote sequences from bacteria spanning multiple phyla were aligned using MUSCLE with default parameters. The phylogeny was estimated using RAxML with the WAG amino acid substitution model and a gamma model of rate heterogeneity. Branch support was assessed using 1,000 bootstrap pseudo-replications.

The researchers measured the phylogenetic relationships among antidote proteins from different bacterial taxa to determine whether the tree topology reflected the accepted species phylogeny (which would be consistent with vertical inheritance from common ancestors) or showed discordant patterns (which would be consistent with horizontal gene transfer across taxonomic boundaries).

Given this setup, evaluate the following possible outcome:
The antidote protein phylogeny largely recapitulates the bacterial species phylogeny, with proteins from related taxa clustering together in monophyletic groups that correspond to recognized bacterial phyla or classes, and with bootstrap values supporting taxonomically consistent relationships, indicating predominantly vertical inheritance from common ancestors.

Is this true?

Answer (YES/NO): NO